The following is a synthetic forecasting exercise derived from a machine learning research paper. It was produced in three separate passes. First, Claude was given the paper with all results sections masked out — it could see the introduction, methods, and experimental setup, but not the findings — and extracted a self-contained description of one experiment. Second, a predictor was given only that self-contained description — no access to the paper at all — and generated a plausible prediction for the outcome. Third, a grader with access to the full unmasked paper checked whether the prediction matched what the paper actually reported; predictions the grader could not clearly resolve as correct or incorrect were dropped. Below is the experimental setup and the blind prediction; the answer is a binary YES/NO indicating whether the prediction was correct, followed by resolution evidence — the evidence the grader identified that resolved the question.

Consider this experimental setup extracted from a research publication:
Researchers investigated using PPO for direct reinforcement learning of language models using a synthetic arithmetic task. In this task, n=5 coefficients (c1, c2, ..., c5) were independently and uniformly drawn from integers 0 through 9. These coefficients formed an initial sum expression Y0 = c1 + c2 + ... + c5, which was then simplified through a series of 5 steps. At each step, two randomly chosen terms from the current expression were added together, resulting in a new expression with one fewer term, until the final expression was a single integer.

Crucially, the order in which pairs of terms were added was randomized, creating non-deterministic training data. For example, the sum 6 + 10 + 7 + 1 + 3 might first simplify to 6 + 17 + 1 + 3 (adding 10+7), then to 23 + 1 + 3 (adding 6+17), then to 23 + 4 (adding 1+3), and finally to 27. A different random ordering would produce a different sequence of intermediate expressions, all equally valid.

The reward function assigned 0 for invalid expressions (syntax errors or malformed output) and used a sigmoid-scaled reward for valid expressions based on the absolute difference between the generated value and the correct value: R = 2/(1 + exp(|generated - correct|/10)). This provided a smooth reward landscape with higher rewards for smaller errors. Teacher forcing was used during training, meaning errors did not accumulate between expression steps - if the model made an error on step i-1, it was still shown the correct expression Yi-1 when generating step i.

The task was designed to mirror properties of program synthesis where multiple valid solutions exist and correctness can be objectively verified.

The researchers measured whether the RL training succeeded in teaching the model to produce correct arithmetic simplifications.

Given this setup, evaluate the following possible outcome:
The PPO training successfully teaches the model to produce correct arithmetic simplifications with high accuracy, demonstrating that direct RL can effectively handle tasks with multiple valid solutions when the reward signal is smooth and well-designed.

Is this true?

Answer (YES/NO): NO